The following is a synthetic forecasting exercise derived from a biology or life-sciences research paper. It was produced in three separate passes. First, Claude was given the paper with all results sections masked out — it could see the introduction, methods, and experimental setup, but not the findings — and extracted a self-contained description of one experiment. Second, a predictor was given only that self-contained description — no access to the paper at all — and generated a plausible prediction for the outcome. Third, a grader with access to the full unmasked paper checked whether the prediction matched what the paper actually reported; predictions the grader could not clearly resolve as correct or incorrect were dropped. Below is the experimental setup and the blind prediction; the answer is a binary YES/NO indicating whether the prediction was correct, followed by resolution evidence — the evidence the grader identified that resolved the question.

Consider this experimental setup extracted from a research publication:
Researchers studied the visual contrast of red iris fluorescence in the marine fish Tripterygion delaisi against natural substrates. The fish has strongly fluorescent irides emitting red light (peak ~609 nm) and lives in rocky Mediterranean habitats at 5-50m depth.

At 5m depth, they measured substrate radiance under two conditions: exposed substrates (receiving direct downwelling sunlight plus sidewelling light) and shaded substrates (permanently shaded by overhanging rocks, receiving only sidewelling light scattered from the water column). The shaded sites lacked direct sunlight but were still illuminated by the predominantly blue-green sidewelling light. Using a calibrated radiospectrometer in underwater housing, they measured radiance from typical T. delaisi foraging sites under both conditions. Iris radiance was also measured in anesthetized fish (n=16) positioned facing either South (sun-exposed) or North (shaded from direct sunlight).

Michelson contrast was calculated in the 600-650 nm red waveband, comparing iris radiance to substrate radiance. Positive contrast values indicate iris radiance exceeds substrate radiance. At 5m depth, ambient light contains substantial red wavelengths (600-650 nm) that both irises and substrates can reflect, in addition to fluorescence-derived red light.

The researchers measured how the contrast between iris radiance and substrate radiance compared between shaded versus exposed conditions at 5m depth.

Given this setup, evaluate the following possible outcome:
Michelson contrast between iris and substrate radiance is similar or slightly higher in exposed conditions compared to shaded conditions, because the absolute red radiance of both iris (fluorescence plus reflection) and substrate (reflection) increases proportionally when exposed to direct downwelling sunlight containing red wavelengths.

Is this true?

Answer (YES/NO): NO